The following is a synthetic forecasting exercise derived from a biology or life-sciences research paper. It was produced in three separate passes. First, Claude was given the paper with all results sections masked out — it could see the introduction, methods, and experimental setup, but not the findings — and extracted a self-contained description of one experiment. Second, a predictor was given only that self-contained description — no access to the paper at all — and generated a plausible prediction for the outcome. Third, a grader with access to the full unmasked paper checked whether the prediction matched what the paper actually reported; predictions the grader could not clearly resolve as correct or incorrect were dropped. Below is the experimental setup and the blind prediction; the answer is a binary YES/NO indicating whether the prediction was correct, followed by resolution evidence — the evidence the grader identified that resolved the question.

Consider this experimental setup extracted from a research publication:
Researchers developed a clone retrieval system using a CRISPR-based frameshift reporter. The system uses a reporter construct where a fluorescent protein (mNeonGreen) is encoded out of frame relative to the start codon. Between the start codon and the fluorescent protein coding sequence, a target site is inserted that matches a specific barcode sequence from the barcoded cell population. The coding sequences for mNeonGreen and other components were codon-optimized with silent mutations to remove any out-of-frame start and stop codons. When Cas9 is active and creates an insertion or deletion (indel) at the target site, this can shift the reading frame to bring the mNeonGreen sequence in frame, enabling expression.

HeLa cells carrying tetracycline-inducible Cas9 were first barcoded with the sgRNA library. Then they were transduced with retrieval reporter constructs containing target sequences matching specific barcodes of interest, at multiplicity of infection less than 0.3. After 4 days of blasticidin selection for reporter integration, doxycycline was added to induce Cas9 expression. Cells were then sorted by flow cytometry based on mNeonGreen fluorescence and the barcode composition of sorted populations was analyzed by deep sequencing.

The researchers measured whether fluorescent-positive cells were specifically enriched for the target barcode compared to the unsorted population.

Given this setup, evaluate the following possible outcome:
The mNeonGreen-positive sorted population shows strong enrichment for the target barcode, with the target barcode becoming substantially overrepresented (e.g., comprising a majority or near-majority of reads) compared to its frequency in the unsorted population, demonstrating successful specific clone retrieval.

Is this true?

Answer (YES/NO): YES